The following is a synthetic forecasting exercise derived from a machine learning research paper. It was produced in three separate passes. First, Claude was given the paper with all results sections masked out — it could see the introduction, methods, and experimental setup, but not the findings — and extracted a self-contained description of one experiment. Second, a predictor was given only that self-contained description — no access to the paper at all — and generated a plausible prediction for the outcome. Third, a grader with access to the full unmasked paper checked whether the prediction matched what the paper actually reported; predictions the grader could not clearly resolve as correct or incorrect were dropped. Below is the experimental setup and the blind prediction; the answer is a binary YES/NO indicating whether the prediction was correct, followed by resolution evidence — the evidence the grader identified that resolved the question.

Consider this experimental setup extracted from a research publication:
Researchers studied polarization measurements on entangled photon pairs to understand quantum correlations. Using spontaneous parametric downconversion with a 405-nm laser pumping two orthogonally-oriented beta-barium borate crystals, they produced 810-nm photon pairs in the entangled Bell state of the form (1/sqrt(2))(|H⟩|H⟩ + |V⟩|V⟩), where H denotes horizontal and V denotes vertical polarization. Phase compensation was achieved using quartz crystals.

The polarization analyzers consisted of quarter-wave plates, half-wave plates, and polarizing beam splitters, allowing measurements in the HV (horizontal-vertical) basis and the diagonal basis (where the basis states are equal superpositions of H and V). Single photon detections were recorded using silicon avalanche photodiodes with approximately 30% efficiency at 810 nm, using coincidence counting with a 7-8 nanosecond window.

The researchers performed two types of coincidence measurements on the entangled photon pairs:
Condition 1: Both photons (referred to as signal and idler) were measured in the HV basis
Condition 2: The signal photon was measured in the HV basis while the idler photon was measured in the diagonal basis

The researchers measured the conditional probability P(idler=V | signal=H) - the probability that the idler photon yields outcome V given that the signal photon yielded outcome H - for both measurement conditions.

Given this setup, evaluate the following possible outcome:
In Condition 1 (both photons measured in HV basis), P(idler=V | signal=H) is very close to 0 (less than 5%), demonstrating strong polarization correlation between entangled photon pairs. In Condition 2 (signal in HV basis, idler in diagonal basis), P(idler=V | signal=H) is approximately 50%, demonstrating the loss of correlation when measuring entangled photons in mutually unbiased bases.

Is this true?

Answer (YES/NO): NO